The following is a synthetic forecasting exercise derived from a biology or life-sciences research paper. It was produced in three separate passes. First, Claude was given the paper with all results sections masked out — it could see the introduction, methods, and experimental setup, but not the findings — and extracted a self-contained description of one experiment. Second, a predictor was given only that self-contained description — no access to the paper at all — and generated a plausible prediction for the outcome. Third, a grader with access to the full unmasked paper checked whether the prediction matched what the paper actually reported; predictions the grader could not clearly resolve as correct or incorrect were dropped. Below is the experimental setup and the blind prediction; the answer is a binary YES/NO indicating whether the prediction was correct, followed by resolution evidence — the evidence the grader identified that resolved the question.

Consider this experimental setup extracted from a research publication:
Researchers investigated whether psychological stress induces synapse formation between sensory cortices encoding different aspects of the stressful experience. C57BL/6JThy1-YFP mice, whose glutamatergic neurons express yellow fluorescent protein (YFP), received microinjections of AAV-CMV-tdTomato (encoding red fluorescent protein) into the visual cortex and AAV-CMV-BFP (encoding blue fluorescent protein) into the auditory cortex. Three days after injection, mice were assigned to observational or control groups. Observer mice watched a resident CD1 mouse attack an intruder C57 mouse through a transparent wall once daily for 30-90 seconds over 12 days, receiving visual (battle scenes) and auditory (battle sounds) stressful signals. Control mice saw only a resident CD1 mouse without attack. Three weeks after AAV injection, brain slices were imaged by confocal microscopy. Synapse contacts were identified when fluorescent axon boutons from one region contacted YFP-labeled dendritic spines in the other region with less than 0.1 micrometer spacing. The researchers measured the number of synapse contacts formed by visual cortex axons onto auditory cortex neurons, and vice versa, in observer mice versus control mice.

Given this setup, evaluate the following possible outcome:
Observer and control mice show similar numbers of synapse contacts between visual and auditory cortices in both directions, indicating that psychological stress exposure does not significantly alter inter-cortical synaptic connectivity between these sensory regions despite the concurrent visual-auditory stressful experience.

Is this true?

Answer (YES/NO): NO